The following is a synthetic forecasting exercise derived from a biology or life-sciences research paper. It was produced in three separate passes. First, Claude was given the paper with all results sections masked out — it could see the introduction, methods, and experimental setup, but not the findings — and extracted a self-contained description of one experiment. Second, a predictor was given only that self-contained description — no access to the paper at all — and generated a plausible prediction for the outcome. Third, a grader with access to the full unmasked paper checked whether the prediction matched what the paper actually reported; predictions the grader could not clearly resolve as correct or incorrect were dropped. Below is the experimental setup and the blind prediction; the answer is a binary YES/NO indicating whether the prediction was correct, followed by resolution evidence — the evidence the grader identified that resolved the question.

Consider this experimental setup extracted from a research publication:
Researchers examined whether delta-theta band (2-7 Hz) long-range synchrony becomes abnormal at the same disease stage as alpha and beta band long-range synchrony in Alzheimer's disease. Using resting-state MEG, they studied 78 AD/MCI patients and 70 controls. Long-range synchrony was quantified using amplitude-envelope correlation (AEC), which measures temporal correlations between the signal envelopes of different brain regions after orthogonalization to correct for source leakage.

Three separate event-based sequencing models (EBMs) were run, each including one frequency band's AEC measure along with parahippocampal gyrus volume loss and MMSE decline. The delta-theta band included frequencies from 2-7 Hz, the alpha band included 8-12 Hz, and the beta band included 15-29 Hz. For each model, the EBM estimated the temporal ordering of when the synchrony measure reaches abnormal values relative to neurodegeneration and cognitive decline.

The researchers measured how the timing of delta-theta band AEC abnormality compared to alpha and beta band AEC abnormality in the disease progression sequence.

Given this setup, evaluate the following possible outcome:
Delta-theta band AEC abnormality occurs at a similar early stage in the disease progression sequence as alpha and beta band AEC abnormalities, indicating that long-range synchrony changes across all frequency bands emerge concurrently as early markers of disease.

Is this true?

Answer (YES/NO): NO